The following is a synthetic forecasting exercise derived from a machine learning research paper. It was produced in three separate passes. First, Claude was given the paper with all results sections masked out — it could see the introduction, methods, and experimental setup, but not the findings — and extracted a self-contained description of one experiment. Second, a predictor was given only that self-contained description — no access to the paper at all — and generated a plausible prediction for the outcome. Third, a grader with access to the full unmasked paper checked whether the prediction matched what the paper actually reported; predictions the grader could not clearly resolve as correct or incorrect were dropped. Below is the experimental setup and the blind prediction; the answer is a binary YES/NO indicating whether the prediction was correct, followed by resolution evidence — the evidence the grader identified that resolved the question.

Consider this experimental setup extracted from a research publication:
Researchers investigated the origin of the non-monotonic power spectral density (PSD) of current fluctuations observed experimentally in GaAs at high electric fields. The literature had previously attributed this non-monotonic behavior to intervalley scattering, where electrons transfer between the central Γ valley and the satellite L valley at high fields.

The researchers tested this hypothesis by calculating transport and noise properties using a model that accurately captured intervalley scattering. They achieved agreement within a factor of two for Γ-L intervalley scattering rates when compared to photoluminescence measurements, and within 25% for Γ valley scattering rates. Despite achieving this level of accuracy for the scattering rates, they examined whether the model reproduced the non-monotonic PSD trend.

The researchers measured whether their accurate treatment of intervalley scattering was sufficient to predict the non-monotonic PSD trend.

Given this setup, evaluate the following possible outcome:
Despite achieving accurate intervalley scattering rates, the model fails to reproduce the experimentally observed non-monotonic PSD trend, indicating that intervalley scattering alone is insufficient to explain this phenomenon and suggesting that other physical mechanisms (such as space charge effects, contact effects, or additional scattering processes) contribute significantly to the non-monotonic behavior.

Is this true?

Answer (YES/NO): YES